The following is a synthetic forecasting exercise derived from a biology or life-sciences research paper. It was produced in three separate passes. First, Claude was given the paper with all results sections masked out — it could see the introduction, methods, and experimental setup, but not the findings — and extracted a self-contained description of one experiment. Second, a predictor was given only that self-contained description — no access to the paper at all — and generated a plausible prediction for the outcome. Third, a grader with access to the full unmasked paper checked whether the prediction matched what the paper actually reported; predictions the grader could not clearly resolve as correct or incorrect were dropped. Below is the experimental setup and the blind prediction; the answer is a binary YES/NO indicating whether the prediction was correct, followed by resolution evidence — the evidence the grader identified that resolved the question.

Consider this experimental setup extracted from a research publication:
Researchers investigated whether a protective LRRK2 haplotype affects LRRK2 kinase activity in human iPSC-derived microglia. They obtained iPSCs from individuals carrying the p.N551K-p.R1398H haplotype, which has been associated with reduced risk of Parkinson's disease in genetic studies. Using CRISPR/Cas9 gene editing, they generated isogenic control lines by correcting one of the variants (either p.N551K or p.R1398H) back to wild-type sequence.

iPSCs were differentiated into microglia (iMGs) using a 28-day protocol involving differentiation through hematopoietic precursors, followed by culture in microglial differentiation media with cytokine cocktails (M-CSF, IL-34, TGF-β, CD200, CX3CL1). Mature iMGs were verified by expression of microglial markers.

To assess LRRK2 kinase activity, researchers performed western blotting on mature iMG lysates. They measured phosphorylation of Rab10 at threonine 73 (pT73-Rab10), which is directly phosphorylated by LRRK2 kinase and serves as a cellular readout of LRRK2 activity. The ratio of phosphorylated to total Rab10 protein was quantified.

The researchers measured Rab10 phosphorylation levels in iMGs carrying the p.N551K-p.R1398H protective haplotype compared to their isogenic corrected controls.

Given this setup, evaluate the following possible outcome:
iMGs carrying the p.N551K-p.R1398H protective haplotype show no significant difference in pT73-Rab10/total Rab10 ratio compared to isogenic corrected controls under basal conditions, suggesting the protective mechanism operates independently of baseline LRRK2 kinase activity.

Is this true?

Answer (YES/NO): NO